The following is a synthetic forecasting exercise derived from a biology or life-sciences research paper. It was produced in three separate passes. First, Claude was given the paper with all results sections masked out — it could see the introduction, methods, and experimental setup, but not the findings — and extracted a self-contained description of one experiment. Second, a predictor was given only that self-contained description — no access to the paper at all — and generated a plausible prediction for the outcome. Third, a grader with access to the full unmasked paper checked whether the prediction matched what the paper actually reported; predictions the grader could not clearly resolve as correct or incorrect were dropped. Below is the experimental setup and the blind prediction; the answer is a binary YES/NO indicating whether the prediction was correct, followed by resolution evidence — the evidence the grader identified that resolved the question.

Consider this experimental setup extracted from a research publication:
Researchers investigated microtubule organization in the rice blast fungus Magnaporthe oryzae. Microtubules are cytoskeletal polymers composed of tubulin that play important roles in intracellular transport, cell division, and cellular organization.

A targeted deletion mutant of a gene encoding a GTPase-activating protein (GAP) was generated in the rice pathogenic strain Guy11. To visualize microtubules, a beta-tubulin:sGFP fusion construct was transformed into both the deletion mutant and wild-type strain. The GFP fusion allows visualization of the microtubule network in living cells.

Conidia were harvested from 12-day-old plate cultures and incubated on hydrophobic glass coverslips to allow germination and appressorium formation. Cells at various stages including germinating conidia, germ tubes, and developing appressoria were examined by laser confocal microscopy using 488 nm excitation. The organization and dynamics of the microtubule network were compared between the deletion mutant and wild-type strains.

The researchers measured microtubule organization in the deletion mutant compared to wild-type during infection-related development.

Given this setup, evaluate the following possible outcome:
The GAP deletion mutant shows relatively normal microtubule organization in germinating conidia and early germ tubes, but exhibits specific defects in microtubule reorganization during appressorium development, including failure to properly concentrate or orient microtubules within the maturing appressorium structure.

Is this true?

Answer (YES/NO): NO